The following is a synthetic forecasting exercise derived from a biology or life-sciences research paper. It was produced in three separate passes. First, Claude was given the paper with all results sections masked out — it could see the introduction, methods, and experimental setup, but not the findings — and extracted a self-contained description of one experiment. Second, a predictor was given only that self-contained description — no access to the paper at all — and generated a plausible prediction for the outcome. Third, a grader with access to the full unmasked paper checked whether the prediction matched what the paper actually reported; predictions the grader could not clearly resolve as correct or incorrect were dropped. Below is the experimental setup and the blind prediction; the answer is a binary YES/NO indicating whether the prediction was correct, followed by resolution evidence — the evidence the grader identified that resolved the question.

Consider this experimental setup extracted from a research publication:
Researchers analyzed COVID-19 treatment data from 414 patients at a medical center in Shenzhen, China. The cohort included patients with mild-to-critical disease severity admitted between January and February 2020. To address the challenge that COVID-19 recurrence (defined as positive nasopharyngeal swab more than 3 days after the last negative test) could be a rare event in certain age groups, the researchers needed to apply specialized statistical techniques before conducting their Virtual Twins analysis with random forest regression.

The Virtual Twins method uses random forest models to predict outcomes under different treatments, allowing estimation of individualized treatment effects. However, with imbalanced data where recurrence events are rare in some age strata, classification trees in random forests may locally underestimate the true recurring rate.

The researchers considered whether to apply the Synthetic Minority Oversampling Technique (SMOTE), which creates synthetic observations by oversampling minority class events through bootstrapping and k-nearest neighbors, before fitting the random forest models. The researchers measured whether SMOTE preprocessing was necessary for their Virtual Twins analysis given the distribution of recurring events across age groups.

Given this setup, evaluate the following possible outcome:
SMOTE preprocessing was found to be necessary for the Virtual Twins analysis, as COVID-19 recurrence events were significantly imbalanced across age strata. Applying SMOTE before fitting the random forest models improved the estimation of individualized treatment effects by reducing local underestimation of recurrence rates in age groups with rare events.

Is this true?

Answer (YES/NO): YES